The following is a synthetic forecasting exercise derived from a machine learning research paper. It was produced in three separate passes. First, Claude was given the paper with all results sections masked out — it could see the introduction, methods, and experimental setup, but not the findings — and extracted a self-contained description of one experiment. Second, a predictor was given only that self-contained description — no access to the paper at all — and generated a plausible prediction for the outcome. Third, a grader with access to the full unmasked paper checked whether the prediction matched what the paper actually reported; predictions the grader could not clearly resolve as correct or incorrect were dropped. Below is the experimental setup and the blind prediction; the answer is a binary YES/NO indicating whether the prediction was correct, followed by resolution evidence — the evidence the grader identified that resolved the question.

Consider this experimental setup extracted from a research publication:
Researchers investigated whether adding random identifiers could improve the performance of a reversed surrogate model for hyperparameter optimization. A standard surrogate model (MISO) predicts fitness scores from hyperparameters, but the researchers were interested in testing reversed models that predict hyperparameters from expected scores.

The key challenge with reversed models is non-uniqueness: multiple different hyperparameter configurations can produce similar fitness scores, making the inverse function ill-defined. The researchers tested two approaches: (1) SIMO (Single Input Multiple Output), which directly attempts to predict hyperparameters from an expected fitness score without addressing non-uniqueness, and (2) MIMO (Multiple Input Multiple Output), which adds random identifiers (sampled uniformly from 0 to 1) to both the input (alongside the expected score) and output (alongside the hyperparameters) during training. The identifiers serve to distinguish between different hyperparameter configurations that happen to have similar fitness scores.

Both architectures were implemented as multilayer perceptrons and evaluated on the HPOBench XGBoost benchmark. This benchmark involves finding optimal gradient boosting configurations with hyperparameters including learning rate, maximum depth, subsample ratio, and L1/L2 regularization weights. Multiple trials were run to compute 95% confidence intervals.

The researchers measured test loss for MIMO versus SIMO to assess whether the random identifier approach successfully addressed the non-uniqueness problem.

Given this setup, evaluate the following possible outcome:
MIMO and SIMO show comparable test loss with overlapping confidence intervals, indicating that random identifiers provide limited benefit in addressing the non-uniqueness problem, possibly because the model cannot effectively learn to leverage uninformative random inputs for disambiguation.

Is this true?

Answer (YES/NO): NO